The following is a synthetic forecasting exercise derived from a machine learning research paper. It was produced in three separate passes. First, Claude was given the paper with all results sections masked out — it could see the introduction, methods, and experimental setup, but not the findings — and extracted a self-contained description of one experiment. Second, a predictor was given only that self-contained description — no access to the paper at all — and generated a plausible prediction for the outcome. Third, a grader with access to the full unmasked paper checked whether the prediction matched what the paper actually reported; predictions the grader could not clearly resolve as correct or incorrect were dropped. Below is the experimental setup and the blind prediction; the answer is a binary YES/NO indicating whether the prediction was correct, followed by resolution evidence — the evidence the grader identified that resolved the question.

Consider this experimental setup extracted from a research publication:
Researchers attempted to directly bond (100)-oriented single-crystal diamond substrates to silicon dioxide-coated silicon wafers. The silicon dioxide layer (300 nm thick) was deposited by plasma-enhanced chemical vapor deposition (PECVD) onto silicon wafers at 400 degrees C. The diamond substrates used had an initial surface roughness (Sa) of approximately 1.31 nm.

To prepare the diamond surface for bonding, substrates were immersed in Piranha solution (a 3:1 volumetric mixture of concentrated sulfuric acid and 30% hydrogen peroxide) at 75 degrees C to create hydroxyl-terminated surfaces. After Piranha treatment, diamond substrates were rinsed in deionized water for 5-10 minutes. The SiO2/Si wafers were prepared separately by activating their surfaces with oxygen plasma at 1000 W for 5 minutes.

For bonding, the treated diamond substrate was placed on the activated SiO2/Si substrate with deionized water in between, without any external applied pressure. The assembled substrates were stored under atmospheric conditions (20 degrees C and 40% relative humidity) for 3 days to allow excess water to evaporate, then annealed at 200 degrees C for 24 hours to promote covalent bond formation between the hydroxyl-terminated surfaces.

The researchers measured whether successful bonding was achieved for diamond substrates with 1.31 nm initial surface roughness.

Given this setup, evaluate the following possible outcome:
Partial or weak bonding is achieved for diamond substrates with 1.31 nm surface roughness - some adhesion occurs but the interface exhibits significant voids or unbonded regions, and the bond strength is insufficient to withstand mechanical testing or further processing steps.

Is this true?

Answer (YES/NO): NO